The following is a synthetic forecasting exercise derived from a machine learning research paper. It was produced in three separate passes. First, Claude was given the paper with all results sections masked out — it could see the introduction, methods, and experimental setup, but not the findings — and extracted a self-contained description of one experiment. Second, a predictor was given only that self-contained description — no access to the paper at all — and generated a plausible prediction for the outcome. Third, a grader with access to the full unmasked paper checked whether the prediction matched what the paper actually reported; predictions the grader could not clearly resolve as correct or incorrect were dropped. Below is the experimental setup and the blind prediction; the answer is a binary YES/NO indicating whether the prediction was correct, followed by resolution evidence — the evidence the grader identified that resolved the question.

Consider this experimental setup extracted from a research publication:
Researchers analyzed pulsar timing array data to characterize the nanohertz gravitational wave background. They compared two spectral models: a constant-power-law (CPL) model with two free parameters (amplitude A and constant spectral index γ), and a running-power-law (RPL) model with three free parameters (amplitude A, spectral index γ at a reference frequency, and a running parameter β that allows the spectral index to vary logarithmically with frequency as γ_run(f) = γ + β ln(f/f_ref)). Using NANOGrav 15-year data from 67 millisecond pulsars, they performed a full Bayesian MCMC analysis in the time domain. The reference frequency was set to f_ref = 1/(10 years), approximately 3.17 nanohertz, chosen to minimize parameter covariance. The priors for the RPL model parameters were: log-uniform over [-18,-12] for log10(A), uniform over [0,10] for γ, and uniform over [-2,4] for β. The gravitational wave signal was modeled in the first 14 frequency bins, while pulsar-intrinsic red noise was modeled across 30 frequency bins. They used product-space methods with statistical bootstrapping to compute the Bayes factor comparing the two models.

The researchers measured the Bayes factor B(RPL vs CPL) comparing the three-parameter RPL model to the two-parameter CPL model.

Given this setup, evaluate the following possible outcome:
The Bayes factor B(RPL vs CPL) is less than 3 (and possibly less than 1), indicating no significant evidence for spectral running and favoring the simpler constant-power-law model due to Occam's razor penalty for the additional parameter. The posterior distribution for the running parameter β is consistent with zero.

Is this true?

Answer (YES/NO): YES